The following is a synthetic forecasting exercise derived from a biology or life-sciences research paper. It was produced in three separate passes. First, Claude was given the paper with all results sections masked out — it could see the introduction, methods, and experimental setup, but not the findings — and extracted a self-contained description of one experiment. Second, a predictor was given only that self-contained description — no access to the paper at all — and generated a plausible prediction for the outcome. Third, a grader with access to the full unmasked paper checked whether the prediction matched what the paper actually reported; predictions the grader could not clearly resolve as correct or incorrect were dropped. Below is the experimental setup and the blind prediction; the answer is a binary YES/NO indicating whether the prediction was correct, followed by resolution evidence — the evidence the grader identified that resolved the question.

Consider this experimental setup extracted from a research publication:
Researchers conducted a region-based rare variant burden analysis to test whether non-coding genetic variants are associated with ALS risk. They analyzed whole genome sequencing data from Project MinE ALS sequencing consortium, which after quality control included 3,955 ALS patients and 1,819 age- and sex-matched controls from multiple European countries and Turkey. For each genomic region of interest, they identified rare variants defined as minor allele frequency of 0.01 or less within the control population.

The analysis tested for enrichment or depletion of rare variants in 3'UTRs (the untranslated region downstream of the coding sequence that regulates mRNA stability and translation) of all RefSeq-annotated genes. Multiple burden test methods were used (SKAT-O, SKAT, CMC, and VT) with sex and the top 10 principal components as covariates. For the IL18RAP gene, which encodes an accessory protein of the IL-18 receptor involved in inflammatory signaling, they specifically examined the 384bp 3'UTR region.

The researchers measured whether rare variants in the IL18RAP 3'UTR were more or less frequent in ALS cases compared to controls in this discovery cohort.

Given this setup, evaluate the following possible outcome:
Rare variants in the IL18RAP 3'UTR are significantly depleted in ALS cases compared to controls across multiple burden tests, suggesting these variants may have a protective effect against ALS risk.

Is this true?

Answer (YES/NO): YES